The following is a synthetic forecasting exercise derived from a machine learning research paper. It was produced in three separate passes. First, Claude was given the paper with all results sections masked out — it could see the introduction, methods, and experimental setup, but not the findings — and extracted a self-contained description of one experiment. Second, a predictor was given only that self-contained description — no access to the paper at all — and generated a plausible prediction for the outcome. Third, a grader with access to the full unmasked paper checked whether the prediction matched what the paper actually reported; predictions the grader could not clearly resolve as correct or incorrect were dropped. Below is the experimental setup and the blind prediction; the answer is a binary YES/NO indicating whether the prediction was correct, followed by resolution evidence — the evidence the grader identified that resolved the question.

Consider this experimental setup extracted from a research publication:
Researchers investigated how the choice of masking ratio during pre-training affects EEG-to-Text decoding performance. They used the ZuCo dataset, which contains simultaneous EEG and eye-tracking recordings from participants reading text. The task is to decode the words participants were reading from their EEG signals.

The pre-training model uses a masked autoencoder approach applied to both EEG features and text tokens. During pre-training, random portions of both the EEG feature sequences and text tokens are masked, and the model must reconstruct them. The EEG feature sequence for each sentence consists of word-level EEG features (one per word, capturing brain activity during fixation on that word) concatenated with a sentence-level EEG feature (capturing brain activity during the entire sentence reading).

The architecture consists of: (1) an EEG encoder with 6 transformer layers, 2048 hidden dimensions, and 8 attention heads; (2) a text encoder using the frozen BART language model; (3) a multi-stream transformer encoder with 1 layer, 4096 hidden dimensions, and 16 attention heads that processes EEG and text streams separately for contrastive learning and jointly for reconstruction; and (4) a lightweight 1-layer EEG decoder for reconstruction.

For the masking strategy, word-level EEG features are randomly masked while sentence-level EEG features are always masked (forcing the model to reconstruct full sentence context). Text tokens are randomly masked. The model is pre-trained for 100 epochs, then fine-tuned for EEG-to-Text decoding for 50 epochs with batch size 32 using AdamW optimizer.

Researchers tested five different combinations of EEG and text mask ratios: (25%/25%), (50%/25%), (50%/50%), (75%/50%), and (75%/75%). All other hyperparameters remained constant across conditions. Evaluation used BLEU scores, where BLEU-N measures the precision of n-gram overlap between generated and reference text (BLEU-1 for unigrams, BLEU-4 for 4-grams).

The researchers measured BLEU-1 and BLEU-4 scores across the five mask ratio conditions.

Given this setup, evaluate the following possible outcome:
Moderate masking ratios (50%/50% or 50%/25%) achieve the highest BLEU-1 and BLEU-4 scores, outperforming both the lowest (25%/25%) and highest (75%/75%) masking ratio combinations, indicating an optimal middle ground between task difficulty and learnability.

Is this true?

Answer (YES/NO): NO